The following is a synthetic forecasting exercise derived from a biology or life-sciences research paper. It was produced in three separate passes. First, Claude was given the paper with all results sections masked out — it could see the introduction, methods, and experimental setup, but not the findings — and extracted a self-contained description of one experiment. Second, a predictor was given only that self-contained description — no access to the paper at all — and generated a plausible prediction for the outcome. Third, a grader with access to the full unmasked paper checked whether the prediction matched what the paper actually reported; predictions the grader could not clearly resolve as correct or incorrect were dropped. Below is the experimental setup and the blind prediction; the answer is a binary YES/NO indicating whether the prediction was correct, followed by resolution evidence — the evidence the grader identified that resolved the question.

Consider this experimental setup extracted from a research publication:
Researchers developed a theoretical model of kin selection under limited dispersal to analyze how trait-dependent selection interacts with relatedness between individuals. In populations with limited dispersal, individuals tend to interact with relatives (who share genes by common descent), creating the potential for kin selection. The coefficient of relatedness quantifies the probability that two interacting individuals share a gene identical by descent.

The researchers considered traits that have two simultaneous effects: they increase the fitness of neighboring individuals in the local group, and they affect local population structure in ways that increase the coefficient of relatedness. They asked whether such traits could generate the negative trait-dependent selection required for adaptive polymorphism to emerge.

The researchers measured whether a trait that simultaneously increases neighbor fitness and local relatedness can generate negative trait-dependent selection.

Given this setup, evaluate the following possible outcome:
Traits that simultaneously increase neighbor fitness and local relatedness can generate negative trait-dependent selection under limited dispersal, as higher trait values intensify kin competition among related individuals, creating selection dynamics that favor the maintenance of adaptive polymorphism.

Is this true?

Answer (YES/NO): NO